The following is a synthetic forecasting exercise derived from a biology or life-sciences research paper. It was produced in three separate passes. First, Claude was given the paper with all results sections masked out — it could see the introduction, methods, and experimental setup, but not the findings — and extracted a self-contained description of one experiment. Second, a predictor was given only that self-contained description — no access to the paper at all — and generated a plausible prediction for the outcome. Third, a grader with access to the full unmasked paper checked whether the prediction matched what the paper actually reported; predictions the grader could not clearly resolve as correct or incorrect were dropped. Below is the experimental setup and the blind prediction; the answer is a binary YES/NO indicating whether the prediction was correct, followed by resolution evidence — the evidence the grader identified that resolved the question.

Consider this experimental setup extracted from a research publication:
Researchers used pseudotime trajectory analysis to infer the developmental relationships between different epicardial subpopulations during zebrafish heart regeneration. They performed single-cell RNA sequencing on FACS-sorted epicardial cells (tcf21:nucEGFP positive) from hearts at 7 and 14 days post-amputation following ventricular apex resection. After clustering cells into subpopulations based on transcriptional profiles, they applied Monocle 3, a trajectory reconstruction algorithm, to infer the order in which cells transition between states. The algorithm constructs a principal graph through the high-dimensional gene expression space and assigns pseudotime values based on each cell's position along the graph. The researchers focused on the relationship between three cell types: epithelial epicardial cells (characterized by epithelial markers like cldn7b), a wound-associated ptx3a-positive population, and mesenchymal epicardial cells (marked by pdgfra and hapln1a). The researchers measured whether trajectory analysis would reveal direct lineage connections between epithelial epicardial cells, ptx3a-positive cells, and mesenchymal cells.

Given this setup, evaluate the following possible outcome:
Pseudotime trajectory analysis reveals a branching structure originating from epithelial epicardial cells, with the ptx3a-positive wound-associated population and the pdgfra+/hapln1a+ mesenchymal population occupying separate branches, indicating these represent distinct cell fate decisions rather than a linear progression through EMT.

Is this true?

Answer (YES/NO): NO